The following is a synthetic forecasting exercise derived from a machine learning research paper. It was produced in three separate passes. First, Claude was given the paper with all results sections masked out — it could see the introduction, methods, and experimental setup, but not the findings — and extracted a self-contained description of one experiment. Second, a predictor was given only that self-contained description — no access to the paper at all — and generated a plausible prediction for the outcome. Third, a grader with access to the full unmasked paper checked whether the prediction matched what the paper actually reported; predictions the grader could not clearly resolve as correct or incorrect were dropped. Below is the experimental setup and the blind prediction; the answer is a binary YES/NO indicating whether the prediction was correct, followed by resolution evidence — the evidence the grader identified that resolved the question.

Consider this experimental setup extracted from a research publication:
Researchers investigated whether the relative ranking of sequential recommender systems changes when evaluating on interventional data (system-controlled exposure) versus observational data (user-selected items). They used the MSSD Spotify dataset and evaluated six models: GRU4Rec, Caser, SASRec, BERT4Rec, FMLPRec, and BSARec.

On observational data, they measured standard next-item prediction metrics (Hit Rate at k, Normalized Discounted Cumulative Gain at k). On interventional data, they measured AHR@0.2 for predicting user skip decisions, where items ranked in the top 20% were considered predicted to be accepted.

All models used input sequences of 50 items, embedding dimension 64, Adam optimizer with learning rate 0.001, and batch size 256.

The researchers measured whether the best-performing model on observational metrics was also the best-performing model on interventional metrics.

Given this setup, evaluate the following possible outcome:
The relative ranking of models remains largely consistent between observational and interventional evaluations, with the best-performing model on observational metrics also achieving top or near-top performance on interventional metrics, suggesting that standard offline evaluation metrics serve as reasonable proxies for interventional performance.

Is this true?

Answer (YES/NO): NO